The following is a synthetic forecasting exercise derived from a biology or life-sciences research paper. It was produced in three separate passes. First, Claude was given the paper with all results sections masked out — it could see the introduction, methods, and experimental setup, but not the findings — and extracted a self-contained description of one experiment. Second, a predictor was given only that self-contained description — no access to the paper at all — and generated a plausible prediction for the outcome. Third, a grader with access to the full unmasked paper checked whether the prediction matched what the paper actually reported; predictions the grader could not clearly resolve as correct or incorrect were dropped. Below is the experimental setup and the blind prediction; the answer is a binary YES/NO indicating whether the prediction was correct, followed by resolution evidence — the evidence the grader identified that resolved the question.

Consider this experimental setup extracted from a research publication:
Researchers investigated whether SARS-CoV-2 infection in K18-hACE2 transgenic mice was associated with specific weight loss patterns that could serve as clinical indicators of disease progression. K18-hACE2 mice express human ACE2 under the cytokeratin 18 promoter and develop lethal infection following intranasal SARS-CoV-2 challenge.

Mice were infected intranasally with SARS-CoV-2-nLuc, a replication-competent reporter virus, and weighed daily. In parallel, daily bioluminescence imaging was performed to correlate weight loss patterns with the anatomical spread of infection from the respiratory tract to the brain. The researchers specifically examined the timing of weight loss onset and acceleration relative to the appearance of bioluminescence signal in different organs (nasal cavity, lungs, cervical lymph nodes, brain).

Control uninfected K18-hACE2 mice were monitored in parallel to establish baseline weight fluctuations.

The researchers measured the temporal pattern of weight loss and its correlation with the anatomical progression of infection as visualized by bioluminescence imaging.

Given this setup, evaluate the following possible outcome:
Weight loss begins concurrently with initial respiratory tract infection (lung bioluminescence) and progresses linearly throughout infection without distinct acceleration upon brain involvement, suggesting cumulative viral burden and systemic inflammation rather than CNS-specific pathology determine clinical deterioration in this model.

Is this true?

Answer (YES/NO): NO